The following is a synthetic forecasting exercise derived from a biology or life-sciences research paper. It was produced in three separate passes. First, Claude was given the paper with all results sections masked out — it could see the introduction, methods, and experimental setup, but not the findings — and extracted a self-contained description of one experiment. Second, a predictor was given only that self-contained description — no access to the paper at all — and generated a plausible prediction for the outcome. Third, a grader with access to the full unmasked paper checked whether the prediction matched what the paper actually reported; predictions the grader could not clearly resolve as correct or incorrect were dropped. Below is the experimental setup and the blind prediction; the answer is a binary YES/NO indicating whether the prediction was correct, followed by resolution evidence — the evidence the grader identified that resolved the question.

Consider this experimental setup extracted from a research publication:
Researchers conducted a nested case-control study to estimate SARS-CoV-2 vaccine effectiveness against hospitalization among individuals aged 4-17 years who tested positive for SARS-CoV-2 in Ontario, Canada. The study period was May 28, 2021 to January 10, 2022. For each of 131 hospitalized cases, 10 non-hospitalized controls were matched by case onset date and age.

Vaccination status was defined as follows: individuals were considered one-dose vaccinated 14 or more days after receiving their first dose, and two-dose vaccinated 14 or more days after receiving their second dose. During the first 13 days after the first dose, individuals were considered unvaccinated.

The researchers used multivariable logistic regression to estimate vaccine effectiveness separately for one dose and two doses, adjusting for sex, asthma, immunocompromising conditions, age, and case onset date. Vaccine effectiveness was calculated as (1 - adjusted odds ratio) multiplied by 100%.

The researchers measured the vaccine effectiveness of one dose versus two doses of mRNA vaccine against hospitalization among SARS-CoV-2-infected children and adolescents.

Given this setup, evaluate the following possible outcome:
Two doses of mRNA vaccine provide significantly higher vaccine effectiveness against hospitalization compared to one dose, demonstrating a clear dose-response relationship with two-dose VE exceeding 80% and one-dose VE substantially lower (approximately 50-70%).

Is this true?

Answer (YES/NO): NO